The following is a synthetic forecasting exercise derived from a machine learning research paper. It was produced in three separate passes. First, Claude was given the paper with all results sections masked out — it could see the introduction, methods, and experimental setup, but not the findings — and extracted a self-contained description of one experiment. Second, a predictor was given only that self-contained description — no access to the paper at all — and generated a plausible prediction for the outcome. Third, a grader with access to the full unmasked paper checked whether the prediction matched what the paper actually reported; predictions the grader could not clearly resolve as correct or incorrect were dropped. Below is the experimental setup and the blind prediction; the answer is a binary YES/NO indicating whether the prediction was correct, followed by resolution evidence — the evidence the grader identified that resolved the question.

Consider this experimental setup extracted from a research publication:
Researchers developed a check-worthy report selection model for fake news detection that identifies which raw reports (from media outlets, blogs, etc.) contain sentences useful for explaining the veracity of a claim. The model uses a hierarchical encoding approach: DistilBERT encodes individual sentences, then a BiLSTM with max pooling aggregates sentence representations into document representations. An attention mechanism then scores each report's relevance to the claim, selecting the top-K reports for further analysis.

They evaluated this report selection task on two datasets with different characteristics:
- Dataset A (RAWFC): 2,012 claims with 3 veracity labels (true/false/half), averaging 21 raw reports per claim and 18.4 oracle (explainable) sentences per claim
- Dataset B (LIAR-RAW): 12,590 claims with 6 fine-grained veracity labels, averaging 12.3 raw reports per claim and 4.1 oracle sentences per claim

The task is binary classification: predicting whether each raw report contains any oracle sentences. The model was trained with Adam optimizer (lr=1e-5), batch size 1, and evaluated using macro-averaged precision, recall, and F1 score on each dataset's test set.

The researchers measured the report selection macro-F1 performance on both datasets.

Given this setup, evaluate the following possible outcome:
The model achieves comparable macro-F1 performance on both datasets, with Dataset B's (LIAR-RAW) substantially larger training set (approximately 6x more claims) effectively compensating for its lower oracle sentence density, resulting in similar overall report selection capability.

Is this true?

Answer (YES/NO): NO